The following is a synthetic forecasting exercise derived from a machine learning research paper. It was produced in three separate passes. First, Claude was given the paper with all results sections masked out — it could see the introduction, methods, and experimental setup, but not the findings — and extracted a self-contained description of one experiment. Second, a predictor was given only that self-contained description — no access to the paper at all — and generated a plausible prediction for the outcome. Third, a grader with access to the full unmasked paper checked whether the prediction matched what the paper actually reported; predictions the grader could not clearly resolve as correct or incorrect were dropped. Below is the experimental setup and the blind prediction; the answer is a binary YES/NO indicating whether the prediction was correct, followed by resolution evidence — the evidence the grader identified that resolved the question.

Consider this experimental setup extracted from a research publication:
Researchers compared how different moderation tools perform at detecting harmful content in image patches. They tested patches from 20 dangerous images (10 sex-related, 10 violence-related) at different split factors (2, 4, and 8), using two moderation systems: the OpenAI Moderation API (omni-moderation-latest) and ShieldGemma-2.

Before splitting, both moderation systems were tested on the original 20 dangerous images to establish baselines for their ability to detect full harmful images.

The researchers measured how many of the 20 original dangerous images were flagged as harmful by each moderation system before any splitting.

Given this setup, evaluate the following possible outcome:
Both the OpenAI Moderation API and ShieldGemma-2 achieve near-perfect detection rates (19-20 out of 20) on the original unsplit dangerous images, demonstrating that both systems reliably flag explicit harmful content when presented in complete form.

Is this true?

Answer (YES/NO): YES